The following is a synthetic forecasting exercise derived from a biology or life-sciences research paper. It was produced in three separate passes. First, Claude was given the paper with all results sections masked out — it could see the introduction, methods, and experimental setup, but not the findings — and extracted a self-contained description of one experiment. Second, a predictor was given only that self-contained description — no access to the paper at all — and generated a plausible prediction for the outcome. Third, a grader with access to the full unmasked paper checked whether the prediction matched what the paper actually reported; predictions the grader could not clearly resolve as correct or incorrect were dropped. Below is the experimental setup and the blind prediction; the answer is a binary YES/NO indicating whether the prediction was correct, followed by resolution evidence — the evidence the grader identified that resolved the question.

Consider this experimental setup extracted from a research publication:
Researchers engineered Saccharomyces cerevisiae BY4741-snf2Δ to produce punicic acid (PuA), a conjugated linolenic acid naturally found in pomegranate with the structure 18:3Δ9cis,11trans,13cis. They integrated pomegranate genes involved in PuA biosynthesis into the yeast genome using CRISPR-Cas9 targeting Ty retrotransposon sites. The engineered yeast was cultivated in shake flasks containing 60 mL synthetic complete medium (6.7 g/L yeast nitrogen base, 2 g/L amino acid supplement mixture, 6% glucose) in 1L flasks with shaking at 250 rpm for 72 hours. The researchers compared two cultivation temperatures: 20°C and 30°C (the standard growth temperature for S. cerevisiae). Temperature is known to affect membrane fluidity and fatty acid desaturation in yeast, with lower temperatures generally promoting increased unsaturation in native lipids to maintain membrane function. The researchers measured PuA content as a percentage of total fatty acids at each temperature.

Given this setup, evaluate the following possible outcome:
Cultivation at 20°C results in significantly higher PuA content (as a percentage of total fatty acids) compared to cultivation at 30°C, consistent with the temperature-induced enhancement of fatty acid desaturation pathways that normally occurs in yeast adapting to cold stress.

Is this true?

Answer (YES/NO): NO